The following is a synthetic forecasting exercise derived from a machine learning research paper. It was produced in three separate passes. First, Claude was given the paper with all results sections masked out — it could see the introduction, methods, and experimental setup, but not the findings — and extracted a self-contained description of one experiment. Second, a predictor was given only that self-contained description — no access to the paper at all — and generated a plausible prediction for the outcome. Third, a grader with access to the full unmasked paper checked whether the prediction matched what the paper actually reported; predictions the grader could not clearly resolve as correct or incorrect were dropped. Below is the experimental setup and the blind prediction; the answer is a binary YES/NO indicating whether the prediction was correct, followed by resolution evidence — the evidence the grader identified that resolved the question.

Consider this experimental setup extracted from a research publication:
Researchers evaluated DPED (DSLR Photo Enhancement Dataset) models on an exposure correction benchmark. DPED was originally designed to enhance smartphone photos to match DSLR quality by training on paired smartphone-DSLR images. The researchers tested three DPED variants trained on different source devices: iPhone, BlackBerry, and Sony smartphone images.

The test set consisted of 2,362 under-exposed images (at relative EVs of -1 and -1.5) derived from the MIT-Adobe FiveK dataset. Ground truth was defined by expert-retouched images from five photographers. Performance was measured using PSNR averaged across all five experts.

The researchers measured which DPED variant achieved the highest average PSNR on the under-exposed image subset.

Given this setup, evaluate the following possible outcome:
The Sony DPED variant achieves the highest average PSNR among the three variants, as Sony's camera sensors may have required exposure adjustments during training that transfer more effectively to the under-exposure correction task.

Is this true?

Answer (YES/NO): NO